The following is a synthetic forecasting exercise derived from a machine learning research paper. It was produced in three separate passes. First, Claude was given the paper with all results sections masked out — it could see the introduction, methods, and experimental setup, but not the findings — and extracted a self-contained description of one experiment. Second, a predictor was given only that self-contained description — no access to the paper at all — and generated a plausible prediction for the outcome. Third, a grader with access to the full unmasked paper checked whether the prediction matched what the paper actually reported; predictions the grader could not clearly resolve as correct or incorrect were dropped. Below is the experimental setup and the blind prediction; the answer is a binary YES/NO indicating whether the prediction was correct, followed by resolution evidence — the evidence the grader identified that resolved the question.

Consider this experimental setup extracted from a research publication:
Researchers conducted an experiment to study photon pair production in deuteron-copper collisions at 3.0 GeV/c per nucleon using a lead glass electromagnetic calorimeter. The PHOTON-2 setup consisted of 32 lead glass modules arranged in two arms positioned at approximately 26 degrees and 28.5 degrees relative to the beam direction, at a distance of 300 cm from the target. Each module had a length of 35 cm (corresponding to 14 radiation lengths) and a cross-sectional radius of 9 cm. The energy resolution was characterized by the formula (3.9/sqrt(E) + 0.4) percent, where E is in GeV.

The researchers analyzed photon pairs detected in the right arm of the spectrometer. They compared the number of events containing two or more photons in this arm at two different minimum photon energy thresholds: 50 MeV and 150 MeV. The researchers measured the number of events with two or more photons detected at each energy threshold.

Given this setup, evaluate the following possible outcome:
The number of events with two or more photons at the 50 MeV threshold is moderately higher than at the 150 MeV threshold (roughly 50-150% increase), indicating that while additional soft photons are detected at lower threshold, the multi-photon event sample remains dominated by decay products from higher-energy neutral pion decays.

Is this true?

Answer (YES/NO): YES